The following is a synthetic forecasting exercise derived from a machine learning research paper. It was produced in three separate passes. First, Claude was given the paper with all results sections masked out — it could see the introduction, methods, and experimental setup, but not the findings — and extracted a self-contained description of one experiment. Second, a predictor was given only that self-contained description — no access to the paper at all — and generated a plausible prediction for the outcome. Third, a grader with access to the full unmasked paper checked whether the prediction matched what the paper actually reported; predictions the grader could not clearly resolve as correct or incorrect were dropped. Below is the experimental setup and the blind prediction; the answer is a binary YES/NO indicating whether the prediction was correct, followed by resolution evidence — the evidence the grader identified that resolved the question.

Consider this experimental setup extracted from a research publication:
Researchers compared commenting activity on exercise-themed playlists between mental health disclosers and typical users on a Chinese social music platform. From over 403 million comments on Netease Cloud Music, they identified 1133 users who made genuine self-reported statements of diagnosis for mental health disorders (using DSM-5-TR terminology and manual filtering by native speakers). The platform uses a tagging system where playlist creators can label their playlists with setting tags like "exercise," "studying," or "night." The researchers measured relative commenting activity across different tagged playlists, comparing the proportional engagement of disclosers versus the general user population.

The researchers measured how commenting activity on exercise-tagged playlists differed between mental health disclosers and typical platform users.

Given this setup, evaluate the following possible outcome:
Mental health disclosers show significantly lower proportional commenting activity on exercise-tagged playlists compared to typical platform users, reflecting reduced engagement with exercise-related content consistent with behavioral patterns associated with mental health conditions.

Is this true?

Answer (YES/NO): YES